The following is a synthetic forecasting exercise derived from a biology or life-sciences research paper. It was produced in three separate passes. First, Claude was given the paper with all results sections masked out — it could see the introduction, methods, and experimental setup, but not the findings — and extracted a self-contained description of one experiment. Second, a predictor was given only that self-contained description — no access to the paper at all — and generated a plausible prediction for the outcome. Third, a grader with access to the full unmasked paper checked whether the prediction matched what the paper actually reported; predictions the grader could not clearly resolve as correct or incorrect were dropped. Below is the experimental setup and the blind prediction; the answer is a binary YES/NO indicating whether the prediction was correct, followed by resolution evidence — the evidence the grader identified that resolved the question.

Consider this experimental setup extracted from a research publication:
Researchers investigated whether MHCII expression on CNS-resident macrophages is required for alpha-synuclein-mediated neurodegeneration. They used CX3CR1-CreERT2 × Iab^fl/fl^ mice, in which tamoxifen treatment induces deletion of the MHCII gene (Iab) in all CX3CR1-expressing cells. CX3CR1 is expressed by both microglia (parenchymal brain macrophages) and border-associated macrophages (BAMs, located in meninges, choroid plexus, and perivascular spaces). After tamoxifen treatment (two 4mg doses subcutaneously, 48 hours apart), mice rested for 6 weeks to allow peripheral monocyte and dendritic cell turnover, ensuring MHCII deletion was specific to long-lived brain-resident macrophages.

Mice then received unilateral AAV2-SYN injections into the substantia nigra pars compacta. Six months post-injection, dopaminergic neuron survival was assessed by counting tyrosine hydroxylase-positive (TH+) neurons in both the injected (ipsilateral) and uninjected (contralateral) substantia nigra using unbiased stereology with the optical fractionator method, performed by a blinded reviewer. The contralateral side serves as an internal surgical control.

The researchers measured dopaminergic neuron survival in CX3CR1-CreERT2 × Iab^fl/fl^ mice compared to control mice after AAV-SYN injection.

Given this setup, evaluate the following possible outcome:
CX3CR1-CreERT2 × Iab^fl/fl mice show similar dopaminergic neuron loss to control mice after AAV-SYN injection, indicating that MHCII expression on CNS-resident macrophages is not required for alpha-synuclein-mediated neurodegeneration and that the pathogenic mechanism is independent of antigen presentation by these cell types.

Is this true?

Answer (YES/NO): NO